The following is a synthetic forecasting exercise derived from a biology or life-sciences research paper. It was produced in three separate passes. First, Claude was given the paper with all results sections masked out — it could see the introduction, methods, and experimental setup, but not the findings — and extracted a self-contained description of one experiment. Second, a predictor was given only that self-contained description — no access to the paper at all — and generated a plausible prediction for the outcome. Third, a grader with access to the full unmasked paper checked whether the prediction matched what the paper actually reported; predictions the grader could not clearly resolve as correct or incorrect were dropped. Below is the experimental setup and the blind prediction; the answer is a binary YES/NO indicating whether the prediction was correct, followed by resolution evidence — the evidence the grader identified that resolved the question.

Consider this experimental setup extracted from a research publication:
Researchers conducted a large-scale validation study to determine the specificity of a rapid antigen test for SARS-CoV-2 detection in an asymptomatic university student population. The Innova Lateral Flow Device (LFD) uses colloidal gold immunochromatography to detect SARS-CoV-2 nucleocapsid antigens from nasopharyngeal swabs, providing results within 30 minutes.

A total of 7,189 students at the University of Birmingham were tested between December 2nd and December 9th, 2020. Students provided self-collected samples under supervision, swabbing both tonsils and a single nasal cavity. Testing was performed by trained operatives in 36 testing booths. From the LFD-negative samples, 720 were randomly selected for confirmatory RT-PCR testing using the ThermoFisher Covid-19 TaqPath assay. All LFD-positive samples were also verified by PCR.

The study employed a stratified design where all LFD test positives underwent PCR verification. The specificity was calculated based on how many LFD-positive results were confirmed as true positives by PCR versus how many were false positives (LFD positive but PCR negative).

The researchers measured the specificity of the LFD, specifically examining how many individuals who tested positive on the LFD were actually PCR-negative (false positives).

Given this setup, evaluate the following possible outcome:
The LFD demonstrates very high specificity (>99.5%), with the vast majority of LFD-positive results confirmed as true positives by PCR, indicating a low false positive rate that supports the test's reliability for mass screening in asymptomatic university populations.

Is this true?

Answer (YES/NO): YES